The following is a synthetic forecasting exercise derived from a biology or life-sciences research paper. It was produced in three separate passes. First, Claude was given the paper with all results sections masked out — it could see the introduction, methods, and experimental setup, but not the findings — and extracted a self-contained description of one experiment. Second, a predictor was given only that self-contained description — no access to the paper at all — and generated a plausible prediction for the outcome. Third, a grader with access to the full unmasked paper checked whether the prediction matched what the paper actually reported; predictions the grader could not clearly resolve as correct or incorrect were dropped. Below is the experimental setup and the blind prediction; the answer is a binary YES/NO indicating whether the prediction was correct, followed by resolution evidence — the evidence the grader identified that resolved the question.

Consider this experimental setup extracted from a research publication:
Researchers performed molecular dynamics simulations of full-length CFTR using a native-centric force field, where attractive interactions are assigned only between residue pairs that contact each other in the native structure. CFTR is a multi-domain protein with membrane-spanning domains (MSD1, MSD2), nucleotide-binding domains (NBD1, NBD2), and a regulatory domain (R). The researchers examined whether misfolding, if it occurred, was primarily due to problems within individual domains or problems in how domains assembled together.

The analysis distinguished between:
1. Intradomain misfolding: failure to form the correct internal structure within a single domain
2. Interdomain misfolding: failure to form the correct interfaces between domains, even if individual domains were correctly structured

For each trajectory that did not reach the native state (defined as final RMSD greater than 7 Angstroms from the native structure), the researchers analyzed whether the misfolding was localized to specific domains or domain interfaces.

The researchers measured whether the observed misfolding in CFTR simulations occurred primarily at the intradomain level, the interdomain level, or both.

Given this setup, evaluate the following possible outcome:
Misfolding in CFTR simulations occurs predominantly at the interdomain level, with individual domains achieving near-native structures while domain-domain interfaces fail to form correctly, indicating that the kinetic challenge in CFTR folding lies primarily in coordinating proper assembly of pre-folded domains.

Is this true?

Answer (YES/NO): YES